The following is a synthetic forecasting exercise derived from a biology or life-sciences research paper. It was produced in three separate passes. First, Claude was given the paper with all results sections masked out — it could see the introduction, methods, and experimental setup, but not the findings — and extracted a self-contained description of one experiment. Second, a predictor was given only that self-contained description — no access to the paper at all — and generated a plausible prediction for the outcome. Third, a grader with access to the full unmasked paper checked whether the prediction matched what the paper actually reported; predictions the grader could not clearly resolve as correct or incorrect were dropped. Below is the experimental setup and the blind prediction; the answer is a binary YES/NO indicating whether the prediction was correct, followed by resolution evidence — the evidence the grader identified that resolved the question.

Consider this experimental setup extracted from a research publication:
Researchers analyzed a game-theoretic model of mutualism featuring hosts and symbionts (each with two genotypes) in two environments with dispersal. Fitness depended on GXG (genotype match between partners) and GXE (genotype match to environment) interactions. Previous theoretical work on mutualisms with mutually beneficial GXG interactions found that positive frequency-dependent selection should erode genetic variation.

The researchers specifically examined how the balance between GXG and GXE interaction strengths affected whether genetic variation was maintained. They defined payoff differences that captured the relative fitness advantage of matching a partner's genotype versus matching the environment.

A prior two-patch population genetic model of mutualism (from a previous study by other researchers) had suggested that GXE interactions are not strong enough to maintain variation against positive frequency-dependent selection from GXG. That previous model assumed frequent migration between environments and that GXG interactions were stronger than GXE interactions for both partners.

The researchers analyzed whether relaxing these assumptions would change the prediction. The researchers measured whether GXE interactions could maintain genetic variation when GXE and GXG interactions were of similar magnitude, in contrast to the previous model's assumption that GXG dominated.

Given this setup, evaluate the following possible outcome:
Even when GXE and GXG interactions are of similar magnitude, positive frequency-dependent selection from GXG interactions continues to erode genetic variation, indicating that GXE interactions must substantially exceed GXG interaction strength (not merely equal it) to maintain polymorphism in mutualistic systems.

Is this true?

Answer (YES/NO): NO